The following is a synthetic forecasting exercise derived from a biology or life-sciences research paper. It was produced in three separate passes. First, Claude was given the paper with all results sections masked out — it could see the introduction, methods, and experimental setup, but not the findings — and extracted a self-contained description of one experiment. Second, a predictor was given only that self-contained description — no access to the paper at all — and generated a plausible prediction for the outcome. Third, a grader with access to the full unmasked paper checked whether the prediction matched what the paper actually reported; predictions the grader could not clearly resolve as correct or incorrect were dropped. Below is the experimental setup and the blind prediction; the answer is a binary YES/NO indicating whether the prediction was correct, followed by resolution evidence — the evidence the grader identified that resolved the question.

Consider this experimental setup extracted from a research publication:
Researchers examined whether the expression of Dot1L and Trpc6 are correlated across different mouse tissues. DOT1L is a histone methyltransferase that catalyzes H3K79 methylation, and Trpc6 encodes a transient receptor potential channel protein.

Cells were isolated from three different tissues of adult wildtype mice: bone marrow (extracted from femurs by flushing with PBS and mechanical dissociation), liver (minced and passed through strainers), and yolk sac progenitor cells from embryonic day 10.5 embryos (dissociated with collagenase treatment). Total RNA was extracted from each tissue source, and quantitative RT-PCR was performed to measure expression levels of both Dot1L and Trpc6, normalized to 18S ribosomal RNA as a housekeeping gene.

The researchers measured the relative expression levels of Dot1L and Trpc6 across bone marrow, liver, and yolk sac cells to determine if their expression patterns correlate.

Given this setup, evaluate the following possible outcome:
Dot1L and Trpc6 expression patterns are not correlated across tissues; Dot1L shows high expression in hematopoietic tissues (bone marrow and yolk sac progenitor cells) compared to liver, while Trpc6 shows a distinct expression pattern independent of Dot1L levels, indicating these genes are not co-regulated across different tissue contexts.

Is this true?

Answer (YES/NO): NO